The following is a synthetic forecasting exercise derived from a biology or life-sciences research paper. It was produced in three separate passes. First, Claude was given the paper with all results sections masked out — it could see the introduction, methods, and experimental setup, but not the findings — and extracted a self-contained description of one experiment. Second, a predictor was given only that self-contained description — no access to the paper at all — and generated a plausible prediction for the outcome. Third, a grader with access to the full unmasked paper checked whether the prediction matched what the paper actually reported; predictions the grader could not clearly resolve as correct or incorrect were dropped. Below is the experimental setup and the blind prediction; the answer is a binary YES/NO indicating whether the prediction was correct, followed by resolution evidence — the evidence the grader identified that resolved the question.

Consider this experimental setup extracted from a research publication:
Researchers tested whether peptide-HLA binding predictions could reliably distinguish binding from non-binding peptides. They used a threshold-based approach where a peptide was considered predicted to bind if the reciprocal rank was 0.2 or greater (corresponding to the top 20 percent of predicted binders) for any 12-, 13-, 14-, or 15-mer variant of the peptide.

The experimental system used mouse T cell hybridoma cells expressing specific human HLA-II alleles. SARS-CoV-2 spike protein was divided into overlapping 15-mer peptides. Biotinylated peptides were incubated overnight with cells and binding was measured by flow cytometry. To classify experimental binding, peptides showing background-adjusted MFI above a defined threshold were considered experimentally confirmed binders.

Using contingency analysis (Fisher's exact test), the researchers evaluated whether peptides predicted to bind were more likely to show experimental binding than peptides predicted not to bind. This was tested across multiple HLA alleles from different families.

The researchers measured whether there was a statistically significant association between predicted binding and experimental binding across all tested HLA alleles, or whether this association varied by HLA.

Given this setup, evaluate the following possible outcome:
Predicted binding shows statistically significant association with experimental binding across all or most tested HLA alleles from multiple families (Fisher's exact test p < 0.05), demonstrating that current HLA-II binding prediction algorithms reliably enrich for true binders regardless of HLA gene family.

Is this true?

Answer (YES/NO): NO